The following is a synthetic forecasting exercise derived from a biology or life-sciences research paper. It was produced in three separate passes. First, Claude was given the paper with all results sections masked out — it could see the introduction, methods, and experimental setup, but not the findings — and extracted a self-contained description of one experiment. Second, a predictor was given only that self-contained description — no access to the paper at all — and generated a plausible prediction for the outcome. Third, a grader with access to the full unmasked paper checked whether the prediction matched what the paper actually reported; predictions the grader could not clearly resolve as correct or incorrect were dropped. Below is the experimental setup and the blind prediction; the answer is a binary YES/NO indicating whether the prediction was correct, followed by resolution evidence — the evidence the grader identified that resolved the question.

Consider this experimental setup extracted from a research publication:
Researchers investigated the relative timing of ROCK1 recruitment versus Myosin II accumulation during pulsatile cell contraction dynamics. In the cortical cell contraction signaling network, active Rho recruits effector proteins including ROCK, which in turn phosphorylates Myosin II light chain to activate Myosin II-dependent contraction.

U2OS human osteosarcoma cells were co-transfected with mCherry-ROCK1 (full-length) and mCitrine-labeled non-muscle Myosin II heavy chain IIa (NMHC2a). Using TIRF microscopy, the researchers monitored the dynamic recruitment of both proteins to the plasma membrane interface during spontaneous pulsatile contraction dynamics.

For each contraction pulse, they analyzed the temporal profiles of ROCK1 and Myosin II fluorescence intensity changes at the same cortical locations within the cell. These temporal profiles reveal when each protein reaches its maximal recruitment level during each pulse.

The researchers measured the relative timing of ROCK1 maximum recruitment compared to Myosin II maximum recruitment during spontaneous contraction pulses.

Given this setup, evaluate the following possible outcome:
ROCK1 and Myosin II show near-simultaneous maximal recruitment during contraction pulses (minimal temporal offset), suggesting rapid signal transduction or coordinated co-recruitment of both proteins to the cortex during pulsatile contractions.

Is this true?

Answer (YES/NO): NO